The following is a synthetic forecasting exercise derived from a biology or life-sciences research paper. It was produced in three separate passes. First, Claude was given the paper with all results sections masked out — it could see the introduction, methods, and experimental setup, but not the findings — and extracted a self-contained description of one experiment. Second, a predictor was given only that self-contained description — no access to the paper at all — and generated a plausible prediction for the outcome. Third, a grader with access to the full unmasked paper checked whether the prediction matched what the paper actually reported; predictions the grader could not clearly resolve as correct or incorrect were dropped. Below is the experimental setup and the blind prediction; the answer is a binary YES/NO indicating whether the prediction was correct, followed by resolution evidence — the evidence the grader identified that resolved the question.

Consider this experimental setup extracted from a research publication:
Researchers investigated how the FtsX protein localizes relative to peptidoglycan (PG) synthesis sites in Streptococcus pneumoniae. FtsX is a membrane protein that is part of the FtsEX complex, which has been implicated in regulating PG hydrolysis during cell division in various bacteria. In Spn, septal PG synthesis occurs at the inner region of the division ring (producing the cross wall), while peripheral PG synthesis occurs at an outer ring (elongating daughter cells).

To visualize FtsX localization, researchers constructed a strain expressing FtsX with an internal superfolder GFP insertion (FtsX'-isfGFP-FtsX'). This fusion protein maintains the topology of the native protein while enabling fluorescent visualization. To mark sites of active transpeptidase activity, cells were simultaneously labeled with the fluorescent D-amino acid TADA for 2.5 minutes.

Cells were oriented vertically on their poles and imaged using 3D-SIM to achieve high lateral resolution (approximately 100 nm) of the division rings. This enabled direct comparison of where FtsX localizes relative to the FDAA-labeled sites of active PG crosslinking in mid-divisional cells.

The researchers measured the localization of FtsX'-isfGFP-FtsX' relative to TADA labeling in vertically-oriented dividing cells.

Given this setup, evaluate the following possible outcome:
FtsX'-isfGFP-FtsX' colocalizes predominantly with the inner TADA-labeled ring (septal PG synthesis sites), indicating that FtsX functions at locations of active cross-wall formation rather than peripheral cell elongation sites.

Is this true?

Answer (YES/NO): NO